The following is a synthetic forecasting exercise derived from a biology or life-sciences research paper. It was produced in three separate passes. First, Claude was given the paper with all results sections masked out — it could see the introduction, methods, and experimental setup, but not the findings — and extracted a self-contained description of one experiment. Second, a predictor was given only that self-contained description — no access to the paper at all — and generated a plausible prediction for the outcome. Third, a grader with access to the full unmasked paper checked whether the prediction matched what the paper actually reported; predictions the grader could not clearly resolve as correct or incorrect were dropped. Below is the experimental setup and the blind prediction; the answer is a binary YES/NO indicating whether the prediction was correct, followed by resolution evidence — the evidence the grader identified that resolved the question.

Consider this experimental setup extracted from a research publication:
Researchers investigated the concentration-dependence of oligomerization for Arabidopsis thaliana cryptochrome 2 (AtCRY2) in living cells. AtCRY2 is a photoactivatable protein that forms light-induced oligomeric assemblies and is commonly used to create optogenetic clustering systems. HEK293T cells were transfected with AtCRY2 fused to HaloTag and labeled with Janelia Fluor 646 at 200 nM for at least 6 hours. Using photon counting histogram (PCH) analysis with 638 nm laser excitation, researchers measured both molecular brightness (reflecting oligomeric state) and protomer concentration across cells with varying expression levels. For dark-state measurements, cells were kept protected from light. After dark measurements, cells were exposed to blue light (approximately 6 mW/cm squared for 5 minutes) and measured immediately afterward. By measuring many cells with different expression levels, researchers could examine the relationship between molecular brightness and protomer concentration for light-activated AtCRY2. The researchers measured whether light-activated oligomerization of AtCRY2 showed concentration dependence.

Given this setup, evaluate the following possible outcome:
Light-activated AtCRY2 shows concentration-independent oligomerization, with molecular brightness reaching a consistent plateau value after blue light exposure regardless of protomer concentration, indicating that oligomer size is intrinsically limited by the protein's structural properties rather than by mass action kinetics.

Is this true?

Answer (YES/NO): NO